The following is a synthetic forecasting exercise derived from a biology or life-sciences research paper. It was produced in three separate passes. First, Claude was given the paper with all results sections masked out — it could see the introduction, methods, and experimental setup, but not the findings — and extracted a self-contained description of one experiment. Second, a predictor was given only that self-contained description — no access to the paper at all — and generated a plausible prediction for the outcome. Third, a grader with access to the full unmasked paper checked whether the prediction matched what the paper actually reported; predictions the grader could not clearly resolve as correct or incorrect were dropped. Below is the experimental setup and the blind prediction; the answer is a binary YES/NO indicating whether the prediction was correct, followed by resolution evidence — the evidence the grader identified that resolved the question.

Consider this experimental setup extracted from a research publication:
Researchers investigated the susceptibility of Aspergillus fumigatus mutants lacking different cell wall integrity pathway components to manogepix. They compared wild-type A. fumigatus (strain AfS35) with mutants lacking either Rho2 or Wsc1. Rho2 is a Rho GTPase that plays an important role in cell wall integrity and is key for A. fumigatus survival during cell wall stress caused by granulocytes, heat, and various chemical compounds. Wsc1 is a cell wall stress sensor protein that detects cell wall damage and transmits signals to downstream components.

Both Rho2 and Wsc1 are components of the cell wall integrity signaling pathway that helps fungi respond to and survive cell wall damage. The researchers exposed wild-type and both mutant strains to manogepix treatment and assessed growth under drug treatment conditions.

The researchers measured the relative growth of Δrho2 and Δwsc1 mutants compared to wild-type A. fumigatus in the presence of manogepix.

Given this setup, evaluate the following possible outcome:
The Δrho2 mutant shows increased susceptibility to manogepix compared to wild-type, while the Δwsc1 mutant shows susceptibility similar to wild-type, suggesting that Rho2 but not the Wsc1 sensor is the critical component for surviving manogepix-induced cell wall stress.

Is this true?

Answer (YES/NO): NO